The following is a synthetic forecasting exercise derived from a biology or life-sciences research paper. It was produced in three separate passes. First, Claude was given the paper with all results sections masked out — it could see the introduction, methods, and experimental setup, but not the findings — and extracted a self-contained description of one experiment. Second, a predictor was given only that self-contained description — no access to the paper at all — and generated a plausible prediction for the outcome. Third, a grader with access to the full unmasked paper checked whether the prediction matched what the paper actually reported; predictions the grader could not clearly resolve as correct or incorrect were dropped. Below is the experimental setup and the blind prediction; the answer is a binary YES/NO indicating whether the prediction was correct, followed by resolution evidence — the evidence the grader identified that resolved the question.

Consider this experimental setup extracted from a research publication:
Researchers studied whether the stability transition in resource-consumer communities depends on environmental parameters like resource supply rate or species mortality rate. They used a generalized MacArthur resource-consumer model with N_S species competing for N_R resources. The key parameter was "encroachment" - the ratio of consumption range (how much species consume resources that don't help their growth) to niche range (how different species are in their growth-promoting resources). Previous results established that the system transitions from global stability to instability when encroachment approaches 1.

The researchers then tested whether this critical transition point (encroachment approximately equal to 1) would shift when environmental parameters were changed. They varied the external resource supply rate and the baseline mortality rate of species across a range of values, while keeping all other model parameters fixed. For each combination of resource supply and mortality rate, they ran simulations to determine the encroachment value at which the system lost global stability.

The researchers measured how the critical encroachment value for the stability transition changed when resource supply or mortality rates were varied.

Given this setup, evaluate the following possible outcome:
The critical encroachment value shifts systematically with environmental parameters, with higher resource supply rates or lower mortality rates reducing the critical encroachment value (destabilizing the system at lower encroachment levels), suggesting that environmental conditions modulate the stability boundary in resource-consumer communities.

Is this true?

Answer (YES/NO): NO